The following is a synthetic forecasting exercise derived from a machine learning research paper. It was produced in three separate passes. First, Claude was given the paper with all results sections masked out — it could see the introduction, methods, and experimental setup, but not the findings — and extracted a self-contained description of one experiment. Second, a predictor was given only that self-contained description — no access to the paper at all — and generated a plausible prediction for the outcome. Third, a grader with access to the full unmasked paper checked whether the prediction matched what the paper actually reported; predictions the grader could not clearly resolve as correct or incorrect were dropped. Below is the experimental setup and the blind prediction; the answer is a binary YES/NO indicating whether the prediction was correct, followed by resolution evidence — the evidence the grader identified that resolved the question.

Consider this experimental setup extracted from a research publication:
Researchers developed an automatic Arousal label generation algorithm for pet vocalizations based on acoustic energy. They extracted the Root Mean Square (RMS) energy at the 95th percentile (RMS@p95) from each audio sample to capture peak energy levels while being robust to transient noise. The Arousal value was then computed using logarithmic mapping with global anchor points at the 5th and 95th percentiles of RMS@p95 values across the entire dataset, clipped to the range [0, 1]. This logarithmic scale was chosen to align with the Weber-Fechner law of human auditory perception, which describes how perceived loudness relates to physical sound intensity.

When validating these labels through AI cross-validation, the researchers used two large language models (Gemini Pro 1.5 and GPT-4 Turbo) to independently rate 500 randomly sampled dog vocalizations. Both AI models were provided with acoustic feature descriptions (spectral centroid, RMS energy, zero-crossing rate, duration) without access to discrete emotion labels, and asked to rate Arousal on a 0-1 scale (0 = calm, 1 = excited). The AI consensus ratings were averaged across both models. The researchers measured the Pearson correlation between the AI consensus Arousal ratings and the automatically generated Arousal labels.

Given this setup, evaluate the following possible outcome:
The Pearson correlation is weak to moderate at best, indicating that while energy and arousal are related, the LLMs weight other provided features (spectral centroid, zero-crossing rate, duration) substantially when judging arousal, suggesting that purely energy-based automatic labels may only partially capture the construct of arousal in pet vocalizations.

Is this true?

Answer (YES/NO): NO